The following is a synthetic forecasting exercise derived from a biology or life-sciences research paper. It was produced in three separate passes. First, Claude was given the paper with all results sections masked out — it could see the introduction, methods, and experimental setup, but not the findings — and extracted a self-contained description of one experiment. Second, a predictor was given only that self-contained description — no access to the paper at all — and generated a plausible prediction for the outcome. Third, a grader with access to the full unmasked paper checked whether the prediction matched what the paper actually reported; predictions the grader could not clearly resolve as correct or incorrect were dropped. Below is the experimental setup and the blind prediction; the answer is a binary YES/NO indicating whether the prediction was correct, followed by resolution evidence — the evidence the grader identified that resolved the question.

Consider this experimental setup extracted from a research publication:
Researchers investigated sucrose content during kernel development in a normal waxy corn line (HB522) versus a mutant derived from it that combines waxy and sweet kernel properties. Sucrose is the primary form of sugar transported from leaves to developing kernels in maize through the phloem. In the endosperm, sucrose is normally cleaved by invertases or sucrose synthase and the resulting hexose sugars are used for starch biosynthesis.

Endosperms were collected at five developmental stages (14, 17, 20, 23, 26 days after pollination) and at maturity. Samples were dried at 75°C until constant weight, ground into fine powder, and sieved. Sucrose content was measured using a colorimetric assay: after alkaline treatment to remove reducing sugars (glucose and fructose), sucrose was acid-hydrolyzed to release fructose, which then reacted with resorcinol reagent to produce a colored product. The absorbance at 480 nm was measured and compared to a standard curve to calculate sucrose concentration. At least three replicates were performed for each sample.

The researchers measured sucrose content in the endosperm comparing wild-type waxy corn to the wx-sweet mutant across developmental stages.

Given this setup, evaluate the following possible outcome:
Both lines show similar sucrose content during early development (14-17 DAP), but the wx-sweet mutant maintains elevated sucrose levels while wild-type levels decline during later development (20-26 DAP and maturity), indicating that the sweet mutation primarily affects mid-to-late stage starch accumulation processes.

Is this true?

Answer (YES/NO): NO